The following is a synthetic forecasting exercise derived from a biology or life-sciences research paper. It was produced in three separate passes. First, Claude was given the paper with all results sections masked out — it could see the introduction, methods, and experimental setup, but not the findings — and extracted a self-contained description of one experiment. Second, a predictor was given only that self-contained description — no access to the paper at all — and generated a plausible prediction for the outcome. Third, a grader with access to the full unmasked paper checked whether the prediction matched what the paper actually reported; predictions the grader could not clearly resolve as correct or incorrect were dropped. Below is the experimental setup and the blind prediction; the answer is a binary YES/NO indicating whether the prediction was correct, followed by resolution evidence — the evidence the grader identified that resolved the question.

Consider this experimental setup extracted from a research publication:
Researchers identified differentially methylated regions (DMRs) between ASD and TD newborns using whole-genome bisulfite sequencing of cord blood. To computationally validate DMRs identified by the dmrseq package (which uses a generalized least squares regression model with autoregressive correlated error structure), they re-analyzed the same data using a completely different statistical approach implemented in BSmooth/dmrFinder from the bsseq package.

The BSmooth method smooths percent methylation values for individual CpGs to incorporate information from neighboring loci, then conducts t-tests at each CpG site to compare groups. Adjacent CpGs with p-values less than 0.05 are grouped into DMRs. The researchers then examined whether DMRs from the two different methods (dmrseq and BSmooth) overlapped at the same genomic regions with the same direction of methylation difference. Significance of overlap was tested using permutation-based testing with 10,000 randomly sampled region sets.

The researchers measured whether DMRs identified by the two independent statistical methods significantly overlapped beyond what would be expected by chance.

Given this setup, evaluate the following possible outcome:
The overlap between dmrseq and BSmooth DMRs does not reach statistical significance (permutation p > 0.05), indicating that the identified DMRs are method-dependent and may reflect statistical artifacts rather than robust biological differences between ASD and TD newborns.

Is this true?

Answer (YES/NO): NO